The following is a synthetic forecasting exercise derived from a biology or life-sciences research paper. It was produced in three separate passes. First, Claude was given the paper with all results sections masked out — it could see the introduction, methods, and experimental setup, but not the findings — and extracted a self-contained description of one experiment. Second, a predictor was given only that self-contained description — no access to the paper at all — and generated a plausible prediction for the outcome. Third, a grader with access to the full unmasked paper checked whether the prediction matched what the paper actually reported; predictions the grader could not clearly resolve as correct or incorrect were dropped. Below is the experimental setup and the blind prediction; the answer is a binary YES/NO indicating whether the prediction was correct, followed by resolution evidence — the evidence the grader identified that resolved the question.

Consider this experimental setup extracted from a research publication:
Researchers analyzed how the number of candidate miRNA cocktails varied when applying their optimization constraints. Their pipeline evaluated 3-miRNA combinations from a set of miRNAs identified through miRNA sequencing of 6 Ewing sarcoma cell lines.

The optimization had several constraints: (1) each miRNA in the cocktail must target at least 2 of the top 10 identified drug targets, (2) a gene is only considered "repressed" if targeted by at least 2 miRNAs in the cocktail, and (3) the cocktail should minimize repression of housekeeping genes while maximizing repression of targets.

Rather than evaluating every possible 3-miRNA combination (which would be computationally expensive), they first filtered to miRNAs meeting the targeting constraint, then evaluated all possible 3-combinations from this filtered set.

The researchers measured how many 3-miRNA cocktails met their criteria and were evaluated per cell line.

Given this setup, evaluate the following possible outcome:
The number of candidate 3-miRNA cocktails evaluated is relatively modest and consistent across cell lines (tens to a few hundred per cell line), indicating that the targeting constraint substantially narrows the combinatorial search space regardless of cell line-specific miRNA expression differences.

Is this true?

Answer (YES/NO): NO